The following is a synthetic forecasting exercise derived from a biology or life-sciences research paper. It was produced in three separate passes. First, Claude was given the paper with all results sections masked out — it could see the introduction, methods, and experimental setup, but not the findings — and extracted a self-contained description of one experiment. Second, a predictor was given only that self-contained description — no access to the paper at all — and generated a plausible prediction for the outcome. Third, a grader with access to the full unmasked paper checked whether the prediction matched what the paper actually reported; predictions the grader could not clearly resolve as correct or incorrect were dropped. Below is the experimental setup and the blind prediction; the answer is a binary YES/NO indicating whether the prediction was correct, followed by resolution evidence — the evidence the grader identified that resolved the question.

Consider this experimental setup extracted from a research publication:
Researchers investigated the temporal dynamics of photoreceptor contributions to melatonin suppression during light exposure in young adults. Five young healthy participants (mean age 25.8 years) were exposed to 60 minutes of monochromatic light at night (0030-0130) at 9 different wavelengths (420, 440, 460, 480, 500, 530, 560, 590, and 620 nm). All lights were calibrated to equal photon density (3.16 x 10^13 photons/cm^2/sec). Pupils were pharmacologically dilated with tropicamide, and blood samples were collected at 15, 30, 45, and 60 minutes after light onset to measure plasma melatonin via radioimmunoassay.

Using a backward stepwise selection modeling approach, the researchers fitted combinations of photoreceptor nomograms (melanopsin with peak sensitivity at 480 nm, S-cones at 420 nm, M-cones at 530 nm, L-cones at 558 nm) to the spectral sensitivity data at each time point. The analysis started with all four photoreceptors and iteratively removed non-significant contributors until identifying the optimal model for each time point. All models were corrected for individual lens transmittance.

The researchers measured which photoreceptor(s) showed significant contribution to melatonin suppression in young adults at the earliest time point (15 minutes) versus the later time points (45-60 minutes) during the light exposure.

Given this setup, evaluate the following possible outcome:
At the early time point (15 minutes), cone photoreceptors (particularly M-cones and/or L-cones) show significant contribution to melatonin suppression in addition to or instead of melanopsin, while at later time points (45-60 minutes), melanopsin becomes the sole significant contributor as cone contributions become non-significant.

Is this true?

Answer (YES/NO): NO